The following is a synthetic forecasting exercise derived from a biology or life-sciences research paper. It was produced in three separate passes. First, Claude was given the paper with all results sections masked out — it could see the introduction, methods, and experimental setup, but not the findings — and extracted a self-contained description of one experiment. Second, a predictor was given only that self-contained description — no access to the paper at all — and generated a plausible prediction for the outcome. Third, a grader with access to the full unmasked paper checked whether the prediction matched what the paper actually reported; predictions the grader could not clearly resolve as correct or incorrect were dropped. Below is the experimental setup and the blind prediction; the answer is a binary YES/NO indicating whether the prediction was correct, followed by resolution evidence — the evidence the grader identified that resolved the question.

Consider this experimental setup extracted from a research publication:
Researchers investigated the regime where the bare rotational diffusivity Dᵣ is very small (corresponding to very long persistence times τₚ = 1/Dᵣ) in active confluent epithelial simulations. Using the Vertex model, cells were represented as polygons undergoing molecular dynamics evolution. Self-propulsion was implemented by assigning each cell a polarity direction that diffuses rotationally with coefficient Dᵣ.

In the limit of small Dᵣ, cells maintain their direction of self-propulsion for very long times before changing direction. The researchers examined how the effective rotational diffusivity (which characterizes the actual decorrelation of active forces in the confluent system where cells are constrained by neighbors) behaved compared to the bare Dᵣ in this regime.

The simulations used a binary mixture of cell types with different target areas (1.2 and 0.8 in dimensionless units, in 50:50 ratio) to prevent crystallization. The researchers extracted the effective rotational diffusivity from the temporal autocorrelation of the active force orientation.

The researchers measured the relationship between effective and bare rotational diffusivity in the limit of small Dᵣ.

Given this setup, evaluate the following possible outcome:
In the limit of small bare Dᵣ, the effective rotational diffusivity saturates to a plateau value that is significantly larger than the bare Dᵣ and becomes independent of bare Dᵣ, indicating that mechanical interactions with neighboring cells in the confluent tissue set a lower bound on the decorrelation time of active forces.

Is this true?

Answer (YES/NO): NO